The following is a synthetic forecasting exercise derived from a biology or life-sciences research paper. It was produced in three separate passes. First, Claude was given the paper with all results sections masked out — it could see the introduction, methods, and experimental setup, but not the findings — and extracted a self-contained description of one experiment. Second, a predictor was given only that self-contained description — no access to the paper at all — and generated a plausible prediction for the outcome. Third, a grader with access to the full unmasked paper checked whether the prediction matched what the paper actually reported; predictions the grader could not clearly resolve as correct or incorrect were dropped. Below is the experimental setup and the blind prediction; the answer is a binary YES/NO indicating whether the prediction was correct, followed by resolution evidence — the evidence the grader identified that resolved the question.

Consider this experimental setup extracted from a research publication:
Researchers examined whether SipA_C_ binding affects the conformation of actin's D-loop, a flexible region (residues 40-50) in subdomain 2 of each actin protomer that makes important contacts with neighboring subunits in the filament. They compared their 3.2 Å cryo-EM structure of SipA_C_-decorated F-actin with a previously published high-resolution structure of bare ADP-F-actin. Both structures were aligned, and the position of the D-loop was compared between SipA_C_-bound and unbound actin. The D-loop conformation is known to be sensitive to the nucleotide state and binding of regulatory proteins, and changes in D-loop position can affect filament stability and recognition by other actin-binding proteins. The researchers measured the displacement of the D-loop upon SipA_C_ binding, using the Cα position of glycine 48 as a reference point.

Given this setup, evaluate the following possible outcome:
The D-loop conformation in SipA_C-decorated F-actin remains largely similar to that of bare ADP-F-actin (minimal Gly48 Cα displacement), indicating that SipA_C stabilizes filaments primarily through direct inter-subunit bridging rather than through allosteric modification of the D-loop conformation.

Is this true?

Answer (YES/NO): NO